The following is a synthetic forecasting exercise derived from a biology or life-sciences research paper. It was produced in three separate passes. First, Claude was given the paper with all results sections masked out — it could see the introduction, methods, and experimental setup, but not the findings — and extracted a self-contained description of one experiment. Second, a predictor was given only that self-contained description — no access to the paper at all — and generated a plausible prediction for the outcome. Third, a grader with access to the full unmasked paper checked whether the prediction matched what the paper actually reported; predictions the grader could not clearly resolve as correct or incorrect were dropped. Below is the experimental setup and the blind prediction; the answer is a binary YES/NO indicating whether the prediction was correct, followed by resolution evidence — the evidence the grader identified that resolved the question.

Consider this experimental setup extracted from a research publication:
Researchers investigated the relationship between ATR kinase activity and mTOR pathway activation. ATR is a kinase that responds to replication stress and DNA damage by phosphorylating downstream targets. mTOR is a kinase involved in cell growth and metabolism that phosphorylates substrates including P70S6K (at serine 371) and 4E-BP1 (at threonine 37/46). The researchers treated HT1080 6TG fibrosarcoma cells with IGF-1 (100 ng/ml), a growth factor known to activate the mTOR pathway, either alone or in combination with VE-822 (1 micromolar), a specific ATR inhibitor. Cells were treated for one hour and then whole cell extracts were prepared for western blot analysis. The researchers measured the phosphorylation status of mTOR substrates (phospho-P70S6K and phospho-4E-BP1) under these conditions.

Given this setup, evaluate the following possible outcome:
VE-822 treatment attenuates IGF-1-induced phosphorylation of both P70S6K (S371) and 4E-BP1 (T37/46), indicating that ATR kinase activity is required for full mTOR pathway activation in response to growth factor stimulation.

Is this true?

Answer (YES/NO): NO